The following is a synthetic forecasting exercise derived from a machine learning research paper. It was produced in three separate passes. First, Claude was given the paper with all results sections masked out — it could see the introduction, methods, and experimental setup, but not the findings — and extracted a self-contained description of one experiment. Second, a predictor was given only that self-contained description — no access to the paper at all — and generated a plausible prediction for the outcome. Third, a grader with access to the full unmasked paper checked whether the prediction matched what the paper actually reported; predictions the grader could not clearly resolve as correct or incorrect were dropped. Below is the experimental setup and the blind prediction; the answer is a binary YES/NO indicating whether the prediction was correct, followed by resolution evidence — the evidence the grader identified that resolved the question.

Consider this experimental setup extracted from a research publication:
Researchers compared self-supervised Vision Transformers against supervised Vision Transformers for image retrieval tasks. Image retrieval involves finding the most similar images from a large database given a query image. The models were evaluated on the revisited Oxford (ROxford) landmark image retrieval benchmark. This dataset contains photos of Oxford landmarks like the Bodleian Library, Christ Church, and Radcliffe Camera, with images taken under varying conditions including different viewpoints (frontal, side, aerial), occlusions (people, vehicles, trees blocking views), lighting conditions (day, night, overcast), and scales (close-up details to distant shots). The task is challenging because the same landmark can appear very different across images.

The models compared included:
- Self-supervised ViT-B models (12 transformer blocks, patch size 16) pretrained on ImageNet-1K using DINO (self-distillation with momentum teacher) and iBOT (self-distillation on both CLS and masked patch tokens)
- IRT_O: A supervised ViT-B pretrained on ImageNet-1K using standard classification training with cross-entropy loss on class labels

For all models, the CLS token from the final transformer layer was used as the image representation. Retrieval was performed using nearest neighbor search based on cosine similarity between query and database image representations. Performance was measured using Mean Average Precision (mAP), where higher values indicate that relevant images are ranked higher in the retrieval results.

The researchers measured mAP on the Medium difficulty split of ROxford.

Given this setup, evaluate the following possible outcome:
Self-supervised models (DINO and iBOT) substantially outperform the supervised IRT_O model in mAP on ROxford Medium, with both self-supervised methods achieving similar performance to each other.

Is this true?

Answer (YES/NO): YES